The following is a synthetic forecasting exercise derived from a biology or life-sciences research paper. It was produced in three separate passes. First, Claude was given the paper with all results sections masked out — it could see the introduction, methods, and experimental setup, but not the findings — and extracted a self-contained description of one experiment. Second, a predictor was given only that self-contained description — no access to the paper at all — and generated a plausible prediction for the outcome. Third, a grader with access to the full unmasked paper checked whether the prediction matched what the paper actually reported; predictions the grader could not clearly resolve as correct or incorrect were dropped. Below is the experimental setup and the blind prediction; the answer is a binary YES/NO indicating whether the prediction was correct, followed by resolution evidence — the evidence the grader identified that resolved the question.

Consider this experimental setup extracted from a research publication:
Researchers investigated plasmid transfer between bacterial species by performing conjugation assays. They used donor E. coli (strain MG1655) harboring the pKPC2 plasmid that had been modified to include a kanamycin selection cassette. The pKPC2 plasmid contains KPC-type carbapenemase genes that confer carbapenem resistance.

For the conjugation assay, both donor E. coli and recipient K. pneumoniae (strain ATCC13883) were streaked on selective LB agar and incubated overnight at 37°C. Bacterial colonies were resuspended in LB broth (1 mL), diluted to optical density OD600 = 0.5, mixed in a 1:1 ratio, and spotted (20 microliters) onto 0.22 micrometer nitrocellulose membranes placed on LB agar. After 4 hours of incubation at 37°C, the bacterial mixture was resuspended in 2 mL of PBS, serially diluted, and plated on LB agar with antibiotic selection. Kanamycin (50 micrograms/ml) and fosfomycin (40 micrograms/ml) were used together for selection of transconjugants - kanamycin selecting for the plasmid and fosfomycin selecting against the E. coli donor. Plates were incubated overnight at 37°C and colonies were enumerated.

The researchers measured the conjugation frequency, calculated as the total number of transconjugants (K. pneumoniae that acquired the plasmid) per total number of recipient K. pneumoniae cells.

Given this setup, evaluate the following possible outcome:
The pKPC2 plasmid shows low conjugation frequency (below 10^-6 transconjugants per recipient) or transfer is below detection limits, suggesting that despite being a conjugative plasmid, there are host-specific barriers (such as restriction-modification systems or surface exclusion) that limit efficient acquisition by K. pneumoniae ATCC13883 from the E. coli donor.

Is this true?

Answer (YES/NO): NO